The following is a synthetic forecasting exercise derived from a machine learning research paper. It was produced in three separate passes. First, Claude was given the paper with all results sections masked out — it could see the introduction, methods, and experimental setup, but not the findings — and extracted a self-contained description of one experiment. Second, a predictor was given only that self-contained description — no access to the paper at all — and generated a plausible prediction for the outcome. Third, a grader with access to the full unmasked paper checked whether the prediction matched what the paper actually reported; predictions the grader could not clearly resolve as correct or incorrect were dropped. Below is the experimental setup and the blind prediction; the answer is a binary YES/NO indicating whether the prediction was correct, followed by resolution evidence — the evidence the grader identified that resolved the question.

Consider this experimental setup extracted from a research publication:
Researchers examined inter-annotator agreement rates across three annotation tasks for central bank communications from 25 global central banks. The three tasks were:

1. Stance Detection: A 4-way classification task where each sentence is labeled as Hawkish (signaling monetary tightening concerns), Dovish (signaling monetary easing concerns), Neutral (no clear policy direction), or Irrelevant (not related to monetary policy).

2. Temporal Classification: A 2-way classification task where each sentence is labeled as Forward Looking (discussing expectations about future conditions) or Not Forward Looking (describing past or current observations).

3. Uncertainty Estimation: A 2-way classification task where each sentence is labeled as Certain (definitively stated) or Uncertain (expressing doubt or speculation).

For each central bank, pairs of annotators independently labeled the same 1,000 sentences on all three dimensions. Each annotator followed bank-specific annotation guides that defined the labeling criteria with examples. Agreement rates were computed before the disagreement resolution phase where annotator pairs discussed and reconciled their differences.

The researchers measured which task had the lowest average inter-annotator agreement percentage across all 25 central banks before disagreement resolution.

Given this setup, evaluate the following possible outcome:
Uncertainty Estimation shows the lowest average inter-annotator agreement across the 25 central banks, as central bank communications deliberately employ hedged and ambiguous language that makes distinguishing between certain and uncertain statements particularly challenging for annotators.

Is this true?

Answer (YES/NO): NO